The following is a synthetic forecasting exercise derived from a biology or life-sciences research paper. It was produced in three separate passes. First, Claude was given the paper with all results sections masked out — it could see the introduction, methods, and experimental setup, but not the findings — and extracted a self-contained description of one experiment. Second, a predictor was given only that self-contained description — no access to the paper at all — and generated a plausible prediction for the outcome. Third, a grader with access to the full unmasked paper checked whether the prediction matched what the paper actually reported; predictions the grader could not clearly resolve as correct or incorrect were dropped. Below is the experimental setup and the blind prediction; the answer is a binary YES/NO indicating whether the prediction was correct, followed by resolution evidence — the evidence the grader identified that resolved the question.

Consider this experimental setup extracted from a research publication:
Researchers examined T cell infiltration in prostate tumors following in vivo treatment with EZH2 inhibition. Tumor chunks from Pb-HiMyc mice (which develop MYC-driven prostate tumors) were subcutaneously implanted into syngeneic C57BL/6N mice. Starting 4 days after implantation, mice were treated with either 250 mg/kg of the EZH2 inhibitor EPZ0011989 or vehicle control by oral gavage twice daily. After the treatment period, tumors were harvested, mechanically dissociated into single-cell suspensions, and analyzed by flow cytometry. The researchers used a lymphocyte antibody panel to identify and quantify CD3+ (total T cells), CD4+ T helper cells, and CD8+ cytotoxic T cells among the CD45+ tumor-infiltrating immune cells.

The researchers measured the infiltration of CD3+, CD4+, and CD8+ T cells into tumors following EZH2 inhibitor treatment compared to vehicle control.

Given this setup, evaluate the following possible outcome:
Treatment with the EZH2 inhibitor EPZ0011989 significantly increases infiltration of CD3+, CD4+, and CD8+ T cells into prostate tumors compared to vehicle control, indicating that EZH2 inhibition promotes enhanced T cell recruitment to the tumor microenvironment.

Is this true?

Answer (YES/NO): YES